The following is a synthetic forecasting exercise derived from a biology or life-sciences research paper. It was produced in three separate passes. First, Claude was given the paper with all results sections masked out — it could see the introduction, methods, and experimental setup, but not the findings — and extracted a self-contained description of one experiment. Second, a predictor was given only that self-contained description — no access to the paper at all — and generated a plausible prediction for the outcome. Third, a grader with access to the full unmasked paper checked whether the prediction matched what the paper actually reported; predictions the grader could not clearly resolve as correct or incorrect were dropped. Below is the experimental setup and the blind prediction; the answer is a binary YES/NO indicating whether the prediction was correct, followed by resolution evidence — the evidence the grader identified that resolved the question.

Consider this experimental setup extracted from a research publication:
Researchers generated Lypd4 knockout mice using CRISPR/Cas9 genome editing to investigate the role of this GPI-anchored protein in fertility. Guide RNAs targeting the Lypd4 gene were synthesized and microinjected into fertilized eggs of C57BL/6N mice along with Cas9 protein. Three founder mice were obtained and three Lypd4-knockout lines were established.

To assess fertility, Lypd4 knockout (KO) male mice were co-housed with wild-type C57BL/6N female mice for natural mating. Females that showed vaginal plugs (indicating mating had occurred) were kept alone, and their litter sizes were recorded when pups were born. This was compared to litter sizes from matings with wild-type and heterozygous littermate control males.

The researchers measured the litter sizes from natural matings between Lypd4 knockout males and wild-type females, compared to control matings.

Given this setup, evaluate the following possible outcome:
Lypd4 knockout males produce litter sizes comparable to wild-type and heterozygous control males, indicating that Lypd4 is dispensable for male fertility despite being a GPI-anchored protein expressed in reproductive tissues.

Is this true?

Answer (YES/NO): NO